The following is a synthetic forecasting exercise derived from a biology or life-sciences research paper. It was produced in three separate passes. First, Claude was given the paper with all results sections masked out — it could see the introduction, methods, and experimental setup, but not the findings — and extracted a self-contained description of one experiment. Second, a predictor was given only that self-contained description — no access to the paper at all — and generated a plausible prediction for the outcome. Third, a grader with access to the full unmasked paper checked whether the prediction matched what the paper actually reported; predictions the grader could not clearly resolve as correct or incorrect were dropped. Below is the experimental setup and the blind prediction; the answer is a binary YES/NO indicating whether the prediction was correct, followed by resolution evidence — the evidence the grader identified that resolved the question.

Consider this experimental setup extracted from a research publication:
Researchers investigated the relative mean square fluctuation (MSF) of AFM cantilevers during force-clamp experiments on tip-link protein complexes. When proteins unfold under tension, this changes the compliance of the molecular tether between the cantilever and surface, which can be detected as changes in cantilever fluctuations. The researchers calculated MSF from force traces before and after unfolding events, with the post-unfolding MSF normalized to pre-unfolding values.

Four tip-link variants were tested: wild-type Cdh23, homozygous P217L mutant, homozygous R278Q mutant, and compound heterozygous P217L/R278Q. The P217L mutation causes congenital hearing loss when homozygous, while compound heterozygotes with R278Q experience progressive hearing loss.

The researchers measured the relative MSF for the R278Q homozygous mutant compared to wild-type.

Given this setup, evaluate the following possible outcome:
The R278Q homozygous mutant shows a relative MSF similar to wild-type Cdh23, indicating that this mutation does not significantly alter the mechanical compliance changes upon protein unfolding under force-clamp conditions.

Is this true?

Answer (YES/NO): YES